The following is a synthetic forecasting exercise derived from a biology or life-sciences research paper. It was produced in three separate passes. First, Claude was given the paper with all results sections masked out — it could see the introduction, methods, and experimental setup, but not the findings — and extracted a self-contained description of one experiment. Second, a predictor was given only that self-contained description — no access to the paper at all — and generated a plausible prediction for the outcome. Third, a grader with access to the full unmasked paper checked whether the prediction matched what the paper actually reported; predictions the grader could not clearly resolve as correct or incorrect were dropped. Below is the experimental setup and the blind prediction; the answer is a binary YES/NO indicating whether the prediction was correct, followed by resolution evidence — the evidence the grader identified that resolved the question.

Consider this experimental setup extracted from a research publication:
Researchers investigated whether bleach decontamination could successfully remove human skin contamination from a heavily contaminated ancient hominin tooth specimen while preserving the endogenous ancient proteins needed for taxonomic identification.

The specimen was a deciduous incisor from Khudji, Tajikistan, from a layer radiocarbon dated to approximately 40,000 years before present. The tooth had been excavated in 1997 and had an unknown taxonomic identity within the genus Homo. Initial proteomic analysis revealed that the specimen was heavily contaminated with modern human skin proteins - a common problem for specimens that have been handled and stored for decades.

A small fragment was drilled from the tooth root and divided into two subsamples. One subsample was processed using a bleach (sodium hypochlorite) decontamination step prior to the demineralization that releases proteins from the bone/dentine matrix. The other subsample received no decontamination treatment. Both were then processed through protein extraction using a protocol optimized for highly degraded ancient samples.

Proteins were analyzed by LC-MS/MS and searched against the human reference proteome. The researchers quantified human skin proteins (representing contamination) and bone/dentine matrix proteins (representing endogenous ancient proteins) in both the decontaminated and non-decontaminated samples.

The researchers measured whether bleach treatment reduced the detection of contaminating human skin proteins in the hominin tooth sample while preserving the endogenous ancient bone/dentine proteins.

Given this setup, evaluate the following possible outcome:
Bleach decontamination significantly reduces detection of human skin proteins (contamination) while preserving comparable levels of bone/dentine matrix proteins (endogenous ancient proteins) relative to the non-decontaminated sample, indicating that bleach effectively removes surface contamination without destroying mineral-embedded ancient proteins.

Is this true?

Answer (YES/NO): YES